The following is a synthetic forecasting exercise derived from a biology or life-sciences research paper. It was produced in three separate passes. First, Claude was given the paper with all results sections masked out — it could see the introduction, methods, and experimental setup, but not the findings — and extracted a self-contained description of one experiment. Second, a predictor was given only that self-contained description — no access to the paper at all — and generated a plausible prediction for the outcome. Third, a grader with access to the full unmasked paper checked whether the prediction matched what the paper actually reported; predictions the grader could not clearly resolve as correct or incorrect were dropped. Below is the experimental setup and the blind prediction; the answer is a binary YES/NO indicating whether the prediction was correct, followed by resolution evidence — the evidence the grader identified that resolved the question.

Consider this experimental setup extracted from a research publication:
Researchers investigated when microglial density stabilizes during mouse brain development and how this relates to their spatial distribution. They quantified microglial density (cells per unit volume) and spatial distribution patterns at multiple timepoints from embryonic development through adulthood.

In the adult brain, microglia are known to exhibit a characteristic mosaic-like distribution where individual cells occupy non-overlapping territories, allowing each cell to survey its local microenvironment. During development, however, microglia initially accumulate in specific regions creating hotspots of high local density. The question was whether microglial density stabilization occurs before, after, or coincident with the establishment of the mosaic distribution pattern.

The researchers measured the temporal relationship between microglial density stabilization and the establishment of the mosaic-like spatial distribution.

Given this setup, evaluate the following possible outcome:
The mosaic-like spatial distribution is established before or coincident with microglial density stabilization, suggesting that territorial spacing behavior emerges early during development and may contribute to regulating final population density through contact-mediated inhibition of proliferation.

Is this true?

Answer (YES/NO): YES